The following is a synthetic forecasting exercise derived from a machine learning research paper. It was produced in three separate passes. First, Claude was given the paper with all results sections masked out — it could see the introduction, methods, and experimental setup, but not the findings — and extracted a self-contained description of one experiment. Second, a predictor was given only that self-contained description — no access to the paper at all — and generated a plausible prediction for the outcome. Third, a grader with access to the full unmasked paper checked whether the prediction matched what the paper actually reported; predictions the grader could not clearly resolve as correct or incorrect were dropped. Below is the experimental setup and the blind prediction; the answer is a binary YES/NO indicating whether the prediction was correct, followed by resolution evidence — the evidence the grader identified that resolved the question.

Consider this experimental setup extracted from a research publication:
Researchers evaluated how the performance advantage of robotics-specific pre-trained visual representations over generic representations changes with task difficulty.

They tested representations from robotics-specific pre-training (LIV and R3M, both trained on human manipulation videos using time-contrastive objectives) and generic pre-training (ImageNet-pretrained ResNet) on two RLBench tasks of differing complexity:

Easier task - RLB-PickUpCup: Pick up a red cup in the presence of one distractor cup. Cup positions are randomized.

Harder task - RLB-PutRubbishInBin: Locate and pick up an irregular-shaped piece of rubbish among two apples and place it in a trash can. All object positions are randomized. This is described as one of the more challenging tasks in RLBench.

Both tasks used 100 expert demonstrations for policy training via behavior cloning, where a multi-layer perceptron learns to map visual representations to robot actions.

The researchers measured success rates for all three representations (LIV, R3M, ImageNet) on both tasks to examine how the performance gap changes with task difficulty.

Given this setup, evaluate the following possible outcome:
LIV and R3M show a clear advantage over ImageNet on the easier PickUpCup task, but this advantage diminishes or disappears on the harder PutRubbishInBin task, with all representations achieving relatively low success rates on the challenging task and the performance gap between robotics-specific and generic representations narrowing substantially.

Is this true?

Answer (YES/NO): YES